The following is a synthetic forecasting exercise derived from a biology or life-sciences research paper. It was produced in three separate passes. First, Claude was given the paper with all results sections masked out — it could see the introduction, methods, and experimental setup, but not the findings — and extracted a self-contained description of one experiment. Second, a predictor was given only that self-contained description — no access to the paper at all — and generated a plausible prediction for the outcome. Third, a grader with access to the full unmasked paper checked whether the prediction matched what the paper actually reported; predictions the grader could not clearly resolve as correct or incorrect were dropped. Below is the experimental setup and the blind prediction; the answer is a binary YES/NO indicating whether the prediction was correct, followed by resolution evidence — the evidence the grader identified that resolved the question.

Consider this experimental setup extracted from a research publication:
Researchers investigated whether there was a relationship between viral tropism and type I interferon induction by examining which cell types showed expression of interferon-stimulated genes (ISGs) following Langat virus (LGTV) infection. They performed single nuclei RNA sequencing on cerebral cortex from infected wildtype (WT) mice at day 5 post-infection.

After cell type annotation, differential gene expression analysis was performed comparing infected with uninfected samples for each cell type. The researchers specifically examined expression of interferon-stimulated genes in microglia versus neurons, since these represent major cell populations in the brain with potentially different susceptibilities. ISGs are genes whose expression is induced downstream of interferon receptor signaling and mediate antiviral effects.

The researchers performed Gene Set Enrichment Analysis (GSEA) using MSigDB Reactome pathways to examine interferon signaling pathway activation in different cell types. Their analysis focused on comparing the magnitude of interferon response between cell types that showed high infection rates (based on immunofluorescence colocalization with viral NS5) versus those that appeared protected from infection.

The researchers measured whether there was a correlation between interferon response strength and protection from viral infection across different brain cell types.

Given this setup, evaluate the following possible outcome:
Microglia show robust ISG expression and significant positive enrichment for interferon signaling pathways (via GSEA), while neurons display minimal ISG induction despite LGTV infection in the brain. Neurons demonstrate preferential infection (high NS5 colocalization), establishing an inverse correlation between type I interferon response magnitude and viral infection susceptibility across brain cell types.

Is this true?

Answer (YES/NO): NO